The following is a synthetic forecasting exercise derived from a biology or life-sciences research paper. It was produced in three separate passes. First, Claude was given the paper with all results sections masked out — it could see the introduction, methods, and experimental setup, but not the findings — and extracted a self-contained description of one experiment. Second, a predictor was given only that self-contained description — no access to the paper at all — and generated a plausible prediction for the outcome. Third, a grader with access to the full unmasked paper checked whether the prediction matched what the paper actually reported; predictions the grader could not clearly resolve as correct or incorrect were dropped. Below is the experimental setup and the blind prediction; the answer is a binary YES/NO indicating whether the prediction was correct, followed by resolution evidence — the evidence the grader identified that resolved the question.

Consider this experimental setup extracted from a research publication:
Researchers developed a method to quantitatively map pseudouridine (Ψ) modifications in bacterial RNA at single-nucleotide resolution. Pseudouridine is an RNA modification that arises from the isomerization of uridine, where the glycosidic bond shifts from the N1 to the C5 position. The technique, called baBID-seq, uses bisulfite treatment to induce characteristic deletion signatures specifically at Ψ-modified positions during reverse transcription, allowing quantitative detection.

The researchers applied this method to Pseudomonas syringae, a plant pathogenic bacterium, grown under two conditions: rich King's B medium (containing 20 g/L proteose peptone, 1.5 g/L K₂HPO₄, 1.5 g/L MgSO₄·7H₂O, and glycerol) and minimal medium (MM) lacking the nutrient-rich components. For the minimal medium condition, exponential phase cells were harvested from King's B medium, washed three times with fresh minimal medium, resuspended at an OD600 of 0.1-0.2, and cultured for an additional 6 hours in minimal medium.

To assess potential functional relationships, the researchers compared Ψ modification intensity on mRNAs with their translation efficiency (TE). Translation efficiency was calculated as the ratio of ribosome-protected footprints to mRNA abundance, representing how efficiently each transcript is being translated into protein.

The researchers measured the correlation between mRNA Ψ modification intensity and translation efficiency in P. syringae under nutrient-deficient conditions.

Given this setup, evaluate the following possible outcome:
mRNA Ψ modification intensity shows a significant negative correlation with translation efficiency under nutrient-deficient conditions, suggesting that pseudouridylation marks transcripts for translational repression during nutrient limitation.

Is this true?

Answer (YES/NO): NO